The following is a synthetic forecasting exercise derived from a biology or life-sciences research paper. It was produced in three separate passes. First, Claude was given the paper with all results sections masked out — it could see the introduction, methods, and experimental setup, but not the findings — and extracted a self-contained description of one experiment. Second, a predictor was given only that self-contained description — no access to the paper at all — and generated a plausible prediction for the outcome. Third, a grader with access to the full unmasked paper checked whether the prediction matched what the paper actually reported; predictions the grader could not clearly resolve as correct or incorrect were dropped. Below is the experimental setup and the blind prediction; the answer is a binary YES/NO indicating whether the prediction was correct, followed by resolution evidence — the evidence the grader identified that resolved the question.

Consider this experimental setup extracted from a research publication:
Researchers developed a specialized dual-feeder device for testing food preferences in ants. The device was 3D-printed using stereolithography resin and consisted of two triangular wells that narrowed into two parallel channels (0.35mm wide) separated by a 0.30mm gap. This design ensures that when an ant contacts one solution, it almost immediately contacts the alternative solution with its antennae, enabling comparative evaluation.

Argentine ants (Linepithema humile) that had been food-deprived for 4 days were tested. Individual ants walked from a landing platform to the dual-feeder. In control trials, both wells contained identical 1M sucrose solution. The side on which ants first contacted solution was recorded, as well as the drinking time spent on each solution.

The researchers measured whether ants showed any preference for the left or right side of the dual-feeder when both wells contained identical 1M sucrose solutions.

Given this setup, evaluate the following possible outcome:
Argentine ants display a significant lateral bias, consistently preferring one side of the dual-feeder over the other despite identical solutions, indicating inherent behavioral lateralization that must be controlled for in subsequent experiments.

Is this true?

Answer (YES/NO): NO